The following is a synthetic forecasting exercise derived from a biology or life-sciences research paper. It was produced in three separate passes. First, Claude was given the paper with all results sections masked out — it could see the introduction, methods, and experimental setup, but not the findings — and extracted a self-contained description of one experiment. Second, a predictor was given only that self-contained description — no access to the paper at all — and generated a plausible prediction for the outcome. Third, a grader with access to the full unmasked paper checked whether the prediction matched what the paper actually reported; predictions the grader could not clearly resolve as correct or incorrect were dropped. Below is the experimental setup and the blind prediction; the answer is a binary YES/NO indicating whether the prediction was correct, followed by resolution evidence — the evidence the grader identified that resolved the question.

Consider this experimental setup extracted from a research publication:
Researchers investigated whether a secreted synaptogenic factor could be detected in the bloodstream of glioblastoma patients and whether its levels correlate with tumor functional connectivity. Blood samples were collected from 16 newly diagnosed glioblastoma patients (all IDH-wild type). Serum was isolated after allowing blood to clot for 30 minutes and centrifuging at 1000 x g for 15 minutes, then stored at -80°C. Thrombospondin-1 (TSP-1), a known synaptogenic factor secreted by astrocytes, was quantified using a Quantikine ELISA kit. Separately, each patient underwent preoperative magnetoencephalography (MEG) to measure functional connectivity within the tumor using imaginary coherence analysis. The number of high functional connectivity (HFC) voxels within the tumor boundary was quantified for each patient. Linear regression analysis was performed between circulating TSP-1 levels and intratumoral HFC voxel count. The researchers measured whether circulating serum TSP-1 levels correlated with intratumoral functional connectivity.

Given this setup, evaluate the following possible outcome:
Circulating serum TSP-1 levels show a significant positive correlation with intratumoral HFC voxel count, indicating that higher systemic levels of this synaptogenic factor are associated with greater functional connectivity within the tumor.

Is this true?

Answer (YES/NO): YES